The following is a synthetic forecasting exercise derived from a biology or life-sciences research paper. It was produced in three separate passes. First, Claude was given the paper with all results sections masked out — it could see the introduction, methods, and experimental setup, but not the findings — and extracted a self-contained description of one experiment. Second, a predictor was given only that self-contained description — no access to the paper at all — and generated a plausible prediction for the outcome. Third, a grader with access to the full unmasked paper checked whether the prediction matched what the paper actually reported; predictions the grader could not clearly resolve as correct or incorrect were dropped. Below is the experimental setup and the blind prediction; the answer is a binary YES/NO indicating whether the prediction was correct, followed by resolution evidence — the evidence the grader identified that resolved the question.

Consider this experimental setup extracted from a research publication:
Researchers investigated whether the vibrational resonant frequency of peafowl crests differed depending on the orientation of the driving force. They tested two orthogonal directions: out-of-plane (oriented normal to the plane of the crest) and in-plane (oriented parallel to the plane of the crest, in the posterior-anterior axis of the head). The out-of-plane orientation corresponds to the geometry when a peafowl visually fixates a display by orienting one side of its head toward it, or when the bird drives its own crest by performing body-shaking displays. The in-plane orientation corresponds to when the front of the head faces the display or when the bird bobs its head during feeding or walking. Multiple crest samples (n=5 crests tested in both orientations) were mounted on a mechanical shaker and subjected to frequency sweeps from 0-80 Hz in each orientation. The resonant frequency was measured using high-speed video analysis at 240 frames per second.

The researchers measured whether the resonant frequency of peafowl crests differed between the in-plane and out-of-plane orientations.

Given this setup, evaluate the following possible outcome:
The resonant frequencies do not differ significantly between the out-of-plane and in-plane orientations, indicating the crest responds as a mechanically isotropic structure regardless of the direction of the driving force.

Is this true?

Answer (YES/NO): NO